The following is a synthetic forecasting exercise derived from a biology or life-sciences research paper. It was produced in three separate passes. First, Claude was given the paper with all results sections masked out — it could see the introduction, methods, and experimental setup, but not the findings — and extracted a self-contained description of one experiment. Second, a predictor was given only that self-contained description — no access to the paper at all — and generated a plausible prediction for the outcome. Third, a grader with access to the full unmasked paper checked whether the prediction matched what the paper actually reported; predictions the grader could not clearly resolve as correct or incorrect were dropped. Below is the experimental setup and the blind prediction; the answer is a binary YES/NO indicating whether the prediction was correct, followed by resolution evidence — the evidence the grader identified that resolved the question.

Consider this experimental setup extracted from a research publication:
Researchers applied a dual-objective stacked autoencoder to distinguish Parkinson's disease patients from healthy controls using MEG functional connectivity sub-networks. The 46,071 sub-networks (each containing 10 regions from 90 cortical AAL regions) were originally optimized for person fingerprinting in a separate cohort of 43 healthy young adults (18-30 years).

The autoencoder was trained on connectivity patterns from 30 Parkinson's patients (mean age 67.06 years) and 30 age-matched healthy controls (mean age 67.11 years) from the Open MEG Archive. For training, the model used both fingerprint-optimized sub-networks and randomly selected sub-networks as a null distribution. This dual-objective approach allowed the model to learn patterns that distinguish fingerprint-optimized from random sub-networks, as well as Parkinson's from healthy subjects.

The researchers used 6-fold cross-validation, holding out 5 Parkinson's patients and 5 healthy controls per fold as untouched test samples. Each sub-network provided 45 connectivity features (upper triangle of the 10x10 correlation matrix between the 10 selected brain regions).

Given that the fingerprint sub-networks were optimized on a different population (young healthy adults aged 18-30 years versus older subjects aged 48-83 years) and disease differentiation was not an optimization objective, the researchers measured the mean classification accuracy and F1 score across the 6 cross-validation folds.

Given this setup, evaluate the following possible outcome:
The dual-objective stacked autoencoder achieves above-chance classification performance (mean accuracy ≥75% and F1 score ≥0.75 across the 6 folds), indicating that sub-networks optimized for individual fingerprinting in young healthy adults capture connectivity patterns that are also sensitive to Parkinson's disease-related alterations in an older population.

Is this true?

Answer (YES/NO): NO